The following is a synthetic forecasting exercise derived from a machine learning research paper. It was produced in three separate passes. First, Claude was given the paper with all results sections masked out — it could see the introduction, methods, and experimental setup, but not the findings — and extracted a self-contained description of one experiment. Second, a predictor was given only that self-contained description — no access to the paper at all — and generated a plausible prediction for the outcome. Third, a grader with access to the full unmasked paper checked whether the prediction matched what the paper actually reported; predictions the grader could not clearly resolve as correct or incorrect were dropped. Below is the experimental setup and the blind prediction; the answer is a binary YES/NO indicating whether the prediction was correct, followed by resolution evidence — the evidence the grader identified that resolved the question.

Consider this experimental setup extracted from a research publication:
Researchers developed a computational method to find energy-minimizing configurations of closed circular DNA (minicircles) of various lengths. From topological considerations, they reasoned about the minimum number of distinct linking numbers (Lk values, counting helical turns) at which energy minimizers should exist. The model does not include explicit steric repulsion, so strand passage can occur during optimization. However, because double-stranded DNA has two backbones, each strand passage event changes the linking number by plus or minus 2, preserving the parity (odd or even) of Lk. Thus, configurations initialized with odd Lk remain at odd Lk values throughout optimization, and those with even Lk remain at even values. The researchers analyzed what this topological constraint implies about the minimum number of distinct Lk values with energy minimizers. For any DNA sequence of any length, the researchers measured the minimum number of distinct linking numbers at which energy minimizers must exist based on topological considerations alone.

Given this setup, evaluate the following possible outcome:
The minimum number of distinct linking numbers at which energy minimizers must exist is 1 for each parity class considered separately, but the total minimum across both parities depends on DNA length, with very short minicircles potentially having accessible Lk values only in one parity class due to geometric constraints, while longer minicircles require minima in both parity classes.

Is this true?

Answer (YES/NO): NO